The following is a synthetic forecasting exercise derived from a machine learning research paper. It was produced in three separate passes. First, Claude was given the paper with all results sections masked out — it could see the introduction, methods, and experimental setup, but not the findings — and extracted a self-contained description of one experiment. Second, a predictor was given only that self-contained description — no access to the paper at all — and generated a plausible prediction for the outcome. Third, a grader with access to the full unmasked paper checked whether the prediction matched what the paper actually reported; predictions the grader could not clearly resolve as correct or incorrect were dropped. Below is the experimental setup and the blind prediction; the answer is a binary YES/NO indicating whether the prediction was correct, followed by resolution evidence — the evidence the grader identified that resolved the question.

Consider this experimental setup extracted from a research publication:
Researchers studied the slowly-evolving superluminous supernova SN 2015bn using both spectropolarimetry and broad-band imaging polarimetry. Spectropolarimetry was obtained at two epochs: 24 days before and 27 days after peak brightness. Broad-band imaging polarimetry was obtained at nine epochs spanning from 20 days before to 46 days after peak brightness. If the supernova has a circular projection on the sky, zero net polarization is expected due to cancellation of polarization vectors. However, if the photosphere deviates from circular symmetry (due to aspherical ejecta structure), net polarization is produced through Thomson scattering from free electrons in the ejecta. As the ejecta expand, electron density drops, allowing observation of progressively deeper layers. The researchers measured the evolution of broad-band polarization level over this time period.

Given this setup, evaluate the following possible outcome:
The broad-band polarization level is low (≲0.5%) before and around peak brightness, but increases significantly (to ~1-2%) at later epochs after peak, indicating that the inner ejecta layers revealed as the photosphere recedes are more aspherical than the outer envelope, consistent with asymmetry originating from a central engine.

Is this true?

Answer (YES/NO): YES